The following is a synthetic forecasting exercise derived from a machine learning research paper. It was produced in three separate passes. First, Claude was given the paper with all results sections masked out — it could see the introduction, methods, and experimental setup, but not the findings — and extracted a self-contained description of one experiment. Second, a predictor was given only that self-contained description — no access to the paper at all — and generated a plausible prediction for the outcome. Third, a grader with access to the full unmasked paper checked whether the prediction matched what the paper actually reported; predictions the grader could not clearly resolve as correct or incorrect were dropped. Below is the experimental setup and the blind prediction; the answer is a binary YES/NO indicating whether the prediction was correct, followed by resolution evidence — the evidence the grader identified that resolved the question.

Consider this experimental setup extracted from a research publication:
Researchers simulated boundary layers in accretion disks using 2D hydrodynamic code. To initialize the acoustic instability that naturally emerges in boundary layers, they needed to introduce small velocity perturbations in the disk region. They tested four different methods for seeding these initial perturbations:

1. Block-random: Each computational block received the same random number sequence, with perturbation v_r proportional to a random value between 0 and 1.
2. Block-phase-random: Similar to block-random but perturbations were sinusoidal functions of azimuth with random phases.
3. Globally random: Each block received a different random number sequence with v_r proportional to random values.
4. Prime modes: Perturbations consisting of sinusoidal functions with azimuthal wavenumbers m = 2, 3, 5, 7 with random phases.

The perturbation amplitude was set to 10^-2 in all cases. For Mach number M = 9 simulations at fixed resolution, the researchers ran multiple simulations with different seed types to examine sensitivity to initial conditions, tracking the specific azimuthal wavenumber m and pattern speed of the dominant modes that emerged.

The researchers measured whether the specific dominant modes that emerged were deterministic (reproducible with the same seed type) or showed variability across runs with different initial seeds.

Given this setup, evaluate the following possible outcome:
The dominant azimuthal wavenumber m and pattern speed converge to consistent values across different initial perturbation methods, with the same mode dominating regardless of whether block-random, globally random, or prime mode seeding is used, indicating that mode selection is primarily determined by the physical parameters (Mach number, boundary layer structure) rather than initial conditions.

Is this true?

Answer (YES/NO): NO